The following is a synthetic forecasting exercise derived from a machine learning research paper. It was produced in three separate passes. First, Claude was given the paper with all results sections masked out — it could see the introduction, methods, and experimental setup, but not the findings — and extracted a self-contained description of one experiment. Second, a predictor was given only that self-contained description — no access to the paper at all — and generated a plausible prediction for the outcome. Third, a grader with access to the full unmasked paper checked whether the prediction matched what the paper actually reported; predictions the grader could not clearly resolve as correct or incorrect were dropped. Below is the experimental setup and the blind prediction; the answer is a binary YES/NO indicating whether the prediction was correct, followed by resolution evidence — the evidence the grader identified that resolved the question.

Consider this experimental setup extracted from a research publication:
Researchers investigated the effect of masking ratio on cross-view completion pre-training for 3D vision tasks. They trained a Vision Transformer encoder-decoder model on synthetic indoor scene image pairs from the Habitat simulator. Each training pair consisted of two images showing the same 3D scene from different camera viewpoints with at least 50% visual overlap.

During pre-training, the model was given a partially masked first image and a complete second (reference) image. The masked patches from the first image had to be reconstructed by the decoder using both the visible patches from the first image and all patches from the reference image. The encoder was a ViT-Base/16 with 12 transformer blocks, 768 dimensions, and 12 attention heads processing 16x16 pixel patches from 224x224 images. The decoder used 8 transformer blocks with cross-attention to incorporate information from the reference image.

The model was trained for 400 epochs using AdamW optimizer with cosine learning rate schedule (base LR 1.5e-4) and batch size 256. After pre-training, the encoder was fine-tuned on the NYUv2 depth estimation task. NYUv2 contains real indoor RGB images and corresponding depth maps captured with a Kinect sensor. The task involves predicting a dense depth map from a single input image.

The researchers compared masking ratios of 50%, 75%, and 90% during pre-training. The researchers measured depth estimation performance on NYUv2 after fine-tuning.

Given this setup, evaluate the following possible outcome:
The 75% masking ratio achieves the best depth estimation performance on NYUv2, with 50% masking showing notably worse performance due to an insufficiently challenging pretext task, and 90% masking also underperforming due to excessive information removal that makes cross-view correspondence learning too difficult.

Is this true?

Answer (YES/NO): NO